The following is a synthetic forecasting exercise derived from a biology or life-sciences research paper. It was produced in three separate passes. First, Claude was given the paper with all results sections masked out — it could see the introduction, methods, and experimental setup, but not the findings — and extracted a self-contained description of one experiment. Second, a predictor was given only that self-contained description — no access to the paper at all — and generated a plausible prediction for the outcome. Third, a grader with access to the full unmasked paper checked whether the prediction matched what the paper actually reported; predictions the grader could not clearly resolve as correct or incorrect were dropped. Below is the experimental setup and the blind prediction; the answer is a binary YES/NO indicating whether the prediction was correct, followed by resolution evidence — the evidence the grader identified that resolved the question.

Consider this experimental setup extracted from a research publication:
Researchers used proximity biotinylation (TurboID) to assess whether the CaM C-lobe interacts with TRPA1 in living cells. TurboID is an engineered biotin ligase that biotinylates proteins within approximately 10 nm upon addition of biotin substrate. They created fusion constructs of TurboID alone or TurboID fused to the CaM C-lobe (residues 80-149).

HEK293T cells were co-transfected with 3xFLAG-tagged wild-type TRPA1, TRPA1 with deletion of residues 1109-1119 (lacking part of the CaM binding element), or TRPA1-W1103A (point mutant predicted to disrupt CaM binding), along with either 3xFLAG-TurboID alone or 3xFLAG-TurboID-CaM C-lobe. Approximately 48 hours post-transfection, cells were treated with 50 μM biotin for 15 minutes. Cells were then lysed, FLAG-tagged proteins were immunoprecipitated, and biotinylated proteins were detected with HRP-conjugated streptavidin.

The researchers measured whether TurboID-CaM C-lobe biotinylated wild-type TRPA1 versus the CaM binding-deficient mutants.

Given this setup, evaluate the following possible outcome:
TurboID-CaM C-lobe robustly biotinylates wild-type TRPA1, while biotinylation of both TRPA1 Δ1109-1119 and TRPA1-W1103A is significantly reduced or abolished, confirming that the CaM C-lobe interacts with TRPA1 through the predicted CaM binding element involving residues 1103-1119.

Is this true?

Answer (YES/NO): YES